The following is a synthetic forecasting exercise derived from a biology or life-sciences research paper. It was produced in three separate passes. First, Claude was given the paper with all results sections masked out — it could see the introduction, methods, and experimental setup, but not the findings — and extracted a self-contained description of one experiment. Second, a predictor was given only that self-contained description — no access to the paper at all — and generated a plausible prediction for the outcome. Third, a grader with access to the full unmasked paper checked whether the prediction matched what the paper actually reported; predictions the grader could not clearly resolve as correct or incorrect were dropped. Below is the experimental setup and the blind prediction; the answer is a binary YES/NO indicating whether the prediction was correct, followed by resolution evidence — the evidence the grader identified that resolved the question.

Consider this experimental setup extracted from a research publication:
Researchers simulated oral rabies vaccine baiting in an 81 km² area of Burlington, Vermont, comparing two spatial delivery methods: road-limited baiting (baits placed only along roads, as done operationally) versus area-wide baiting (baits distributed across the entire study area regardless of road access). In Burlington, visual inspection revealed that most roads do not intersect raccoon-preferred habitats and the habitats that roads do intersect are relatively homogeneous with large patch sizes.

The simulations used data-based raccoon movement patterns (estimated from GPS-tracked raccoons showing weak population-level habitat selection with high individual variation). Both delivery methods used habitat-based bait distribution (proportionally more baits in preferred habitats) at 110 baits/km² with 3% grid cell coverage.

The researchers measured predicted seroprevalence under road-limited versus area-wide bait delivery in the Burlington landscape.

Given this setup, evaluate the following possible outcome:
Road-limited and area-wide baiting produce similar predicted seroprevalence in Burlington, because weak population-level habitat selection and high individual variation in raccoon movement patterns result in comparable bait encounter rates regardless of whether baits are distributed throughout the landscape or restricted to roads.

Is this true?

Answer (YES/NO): NO